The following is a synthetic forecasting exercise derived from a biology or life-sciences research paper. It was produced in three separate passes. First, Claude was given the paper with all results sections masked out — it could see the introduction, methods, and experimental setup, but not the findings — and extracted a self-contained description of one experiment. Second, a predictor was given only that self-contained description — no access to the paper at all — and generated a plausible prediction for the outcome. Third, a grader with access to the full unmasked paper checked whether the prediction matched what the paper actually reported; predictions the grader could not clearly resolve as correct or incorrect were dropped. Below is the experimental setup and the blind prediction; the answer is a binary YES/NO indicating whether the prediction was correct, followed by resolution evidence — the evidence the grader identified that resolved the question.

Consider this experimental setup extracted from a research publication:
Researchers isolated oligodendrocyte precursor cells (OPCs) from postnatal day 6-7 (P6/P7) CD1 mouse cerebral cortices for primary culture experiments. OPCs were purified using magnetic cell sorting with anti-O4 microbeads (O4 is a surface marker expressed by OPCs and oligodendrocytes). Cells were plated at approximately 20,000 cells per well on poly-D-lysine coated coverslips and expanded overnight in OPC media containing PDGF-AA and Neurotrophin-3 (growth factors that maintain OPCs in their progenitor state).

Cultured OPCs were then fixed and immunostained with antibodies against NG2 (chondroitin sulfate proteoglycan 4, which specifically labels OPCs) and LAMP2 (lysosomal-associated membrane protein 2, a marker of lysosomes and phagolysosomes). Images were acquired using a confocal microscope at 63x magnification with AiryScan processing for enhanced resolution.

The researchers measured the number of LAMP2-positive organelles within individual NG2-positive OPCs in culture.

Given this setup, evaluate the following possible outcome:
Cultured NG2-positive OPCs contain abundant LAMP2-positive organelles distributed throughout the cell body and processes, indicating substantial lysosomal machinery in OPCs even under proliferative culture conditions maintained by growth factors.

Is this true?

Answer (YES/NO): YES